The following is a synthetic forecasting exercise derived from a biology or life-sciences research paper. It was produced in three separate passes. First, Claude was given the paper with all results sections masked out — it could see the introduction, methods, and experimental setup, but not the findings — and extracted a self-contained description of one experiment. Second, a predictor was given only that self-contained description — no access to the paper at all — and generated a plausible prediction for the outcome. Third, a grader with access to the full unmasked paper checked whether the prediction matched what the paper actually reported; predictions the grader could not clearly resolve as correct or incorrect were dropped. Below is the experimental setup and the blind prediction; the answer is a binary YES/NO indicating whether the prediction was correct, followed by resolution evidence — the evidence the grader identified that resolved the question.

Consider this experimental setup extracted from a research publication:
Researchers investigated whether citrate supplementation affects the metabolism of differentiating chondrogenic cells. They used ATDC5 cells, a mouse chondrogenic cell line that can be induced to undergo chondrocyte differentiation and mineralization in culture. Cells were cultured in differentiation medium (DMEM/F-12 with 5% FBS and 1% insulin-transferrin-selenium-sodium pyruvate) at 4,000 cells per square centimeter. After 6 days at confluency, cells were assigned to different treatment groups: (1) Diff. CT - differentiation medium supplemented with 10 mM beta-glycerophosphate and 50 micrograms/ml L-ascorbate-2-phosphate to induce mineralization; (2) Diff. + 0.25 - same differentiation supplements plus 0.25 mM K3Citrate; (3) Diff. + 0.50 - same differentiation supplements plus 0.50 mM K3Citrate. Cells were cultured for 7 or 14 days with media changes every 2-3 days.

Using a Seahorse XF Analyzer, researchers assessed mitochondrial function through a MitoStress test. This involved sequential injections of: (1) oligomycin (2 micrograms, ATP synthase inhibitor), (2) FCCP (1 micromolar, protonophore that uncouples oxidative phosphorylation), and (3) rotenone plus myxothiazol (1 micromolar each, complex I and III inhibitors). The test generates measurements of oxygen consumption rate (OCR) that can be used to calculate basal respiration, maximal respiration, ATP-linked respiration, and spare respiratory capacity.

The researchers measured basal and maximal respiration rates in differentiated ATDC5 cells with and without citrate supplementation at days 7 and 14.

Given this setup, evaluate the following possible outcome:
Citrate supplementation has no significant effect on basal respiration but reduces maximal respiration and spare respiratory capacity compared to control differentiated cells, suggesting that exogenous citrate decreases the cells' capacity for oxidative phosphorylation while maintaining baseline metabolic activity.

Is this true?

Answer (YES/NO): NO